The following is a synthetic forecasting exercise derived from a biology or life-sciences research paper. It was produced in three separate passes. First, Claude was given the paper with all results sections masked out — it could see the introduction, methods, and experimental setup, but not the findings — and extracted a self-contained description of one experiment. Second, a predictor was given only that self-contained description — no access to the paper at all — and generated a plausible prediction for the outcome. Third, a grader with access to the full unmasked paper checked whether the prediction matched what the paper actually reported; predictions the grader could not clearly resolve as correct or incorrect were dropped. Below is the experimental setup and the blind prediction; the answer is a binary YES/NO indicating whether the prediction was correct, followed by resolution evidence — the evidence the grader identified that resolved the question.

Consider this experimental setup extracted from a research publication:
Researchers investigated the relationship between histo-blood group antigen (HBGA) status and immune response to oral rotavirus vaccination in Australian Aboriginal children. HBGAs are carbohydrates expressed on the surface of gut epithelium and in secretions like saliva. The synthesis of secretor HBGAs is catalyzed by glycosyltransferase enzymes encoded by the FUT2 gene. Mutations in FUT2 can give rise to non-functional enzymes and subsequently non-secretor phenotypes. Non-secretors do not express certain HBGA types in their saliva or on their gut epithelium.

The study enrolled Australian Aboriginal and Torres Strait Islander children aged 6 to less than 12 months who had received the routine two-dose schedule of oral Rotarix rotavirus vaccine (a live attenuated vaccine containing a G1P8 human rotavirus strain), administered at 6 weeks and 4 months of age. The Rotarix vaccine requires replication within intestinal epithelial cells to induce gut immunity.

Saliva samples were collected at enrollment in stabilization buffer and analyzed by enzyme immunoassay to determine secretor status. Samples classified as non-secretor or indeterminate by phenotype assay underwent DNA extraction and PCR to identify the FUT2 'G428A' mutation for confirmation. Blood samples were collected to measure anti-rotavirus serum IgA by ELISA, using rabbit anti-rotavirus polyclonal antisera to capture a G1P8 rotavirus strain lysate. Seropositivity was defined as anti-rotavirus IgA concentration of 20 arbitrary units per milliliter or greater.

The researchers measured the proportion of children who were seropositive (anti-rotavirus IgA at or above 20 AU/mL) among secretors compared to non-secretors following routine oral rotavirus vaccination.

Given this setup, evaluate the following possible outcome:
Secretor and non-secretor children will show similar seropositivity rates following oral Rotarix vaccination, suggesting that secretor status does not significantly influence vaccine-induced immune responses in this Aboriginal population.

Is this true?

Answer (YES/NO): NO